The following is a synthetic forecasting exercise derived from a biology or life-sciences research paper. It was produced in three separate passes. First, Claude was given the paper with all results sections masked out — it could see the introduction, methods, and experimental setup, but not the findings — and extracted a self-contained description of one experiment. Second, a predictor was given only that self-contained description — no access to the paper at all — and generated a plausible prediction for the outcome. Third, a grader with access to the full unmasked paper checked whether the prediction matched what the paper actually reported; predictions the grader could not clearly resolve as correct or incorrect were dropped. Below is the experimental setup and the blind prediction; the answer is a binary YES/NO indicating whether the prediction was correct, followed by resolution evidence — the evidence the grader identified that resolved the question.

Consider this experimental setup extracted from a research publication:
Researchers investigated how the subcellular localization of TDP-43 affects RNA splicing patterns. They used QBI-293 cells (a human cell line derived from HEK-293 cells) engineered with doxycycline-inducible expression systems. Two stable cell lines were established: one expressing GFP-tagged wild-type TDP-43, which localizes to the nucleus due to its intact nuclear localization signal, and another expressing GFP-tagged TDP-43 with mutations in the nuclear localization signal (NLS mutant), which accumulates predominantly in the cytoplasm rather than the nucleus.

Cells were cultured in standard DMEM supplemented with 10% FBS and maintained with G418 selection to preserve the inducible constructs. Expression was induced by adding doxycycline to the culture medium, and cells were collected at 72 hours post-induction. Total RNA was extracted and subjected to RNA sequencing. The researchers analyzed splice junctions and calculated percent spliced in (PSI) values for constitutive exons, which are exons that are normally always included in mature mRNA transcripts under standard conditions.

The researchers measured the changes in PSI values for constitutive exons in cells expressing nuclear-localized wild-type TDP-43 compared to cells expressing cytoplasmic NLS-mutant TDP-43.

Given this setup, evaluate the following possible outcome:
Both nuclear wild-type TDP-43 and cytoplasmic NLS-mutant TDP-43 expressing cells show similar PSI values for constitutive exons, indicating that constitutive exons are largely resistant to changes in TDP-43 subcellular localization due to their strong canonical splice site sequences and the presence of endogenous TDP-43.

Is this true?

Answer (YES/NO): NO